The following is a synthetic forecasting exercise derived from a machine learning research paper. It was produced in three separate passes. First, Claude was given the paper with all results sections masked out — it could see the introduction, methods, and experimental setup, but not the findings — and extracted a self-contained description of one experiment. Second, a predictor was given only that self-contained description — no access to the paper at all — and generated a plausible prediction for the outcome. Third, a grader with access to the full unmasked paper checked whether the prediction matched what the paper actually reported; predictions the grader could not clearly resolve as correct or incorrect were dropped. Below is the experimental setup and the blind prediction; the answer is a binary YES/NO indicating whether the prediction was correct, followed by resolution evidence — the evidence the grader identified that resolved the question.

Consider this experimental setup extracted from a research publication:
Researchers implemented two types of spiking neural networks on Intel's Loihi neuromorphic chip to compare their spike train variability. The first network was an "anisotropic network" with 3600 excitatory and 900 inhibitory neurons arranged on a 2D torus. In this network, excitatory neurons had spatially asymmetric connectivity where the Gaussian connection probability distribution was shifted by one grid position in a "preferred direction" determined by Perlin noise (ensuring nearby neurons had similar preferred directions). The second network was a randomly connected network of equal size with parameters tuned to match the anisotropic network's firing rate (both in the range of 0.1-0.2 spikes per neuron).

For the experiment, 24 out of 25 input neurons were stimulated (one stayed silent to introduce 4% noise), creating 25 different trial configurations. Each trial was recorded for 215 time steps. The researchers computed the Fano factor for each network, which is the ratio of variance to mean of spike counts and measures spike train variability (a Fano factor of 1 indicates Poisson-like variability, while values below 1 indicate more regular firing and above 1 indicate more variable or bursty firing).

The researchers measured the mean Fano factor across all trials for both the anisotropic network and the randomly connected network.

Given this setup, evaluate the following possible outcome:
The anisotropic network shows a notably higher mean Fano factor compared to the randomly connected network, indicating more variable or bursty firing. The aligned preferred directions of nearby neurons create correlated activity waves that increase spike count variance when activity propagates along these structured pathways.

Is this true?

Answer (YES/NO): NO